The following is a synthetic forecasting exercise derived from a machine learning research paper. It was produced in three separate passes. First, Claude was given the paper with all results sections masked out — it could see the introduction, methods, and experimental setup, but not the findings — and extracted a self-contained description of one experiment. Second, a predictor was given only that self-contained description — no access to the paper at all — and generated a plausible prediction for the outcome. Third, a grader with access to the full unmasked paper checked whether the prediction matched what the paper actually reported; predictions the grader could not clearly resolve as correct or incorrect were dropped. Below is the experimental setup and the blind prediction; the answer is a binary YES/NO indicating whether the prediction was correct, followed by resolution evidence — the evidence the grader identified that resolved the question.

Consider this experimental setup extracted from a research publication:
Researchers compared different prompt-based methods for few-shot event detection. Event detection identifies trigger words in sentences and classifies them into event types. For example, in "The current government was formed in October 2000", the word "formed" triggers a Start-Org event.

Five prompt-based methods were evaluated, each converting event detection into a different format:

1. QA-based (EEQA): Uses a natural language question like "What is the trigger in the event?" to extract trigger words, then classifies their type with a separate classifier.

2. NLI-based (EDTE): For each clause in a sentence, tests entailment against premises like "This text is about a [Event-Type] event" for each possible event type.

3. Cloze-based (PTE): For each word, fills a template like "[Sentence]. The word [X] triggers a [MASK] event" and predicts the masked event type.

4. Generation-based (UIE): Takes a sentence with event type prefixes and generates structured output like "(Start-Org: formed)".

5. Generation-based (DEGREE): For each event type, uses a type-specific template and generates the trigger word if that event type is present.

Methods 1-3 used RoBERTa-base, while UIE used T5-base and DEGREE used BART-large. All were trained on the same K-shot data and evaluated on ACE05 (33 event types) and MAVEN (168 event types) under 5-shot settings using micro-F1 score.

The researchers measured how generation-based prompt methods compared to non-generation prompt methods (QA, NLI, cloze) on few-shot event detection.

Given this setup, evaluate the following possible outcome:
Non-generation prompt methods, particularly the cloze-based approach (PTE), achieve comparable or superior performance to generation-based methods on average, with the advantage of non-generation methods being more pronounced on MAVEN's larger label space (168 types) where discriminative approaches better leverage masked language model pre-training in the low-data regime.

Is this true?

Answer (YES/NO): NO